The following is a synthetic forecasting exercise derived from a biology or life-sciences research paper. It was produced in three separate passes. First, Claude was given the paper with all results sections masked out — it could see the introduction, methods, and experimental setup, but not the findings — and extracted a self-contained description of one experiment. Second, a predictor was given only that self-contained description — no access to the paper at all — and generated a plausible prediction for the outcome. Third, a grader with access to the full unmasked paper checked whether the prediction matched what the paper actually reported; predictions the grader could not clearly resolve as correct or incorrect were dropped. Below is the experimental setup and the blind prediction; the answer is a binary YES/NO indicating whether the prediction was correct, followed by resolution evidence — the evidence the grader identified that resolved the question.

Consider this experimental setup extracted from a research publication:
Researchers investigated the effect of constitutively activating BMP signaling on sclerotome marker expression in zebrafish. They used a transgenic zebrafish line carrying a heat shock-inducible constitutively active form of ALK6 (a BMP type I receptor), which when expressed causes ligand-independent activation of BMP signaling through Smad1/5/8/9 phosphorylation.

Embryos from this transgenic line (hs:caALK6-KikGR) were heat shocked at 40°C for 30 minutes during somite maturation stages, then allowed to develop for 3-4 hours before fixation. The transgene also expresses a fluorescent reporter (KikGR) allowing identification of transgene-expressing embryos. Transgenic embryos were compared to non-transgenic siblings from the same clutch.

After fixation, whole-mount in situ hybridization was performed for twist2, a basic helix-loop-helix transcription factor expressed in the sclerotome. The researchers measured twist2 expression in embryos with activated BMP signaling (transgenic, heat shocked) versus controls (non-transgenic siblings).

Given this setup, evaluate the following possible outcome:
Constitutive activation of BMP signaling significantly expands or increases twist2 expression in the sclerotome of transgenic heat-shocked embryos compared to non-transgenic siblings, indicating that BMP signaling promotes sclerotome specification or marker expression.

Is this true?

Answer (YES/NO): YES